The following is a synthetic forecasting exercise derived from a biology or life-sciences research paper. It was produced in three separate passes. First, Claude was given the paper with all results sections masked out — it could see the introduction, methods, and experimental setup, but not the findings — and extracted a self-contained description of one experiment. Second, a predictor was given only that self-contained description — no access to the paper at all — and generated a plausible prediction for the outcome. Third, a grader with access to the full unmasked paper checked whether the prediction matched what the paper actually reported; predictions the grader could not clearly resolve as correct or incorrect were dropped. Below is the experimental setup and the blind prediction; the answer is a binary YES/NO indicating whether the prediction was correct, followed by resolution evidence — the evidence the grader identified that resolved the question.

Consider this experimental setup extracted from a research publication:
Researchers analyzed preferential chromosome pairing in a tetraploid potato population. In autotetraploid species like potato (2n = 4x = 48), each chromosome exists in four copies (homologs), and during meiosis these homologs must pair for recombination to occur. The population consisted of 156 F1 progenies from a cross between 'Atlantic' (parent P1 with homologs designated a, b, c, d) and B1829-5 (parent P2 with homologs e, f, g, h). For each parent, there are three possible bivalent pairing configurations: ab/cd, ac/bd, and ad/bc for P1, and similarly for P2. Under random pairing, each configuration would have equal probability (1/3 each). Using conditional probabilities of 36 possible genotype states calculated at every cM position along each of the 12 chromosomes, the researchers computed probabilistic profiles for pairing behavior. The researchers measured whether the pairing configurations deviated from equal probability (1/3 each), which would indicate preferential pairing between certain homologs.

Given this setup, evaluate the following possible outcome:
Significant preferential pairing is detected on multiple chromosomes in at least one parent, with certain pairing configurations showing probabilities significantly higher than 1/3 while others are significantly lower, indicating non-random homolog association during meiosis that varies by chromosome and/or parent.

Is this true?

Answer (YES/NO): NO